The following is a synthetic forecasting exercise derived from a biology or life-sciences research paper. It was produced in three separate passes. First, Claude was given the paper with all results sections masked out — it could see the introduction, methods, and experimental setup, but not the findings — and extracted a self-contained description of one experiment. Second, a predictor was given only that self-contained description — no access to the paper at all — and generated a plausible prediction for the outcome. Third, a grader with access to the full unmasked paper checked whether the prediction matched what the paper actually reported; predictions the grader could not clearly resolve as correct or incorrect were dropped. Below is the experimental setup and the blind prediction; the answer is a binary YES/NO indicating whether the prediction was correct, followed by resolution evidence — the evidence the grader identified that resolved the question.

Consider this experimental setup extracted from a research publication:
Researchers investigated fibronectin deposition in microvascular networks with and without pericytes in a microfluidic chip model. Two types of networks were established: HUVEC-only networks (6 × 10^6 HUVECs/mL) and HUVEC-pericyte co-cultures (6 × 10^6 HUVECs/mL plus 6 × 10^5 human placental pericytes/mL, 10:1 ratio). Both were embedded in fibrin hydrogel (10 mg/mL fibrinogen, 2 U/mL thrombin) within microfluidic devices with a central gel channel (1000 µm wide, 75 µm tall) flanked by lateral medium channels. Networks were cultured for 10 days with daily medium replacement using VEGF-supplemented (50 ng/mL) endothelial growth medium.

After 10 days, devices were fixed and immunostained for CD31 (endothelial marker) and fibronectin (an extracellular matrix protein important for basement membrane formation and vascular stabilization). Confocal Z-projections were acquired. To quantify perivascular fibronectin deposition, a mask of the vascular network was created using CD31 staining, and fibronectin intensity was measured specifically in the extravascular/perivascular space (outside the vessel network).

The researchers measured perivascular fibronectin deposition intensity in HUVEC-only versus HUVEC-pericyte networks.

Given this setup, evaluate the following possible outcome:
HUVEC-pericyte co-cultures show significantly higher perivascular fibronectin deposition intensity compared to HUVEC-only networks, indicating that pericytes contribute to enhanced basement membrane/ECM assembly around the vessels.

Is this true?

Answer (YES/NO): YES